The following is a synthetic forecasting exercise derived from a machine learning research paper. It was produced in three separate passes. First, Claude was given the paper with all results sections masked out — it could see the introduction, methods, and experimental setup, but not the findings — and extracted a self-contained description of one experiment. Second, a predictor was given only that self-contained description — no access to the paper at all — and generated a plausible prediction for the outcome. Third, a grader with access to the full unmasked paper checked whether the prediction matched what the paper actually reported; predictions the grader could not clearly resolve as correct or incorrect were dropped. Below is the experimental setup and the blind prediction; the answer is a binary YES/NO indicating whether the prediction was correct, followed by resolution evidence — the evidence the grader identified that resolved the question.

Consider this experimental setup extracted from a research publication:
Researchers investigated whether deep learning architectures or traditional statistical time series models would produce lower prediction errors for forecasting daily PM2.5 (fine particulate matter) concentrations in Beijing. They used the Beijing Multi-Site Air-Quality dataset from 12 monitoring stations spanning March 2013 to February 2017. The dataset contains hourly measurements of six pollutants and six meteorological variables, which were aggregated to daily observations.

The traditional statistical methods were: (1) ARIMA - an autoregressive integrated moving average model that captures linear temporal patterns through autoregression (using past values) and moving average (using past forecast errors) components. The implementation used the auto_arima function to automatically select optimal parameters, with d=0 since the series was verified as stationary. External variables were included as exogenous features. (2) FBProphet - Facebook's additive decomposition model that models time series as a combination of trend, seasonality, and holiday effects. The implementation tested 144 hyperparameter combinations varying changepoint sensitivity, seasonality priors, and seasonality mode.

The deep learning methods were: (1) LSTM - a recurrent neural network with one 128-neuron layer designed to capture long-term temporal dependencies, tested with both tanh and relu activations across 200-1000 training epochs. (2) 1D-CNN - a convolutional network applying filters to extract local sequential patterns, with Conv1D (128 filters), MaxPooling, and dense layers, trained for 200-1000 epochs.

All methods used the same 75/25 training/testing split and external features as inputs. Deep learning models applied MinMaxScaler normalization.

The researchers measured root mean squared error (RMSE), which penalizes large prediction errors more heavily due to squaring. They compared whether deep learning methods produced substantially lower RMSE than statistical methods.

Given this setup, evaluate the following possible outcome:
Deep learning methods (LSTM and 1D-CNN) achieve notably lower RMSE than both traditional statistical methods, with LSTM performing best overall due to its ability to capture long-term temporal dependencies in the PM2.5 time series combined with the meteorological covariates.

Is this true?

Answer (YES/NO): NO